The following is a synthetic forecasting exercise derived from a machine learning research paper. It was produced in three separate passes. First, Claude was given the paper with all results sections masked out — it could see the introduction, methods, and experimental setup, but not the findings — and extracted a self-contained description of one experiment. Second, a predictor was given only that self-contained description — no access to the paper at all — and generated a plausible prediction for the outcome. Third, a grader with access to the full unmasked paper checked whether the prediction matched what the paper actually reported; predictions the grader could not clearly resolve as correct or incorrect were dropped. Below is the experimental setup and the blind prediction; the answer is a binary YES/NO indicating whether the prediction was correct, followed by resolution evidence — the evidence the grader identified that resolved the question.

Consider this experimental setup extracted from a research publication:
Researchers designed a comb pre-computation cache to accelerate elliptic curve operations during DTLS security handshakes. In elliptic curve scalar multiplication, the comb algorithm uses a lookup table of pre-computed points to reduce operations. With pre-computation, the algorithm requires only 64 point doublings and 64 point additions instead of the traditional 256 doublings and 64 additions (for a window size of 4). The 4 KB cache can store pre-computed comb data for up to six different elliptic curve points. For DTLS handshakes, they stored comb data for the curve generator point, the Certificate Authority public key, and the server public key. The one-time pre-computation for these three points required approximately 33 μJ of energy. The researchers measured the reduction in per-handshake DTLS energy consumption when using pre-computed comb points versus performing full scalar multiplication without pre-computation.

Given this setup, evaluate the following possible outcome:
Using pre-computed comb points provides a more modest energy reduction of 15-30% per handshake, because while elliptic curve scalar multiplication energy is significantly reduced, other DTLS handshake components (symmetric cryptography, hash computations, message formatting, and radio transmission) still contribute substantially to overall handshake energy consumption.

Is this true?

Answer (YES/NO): NO